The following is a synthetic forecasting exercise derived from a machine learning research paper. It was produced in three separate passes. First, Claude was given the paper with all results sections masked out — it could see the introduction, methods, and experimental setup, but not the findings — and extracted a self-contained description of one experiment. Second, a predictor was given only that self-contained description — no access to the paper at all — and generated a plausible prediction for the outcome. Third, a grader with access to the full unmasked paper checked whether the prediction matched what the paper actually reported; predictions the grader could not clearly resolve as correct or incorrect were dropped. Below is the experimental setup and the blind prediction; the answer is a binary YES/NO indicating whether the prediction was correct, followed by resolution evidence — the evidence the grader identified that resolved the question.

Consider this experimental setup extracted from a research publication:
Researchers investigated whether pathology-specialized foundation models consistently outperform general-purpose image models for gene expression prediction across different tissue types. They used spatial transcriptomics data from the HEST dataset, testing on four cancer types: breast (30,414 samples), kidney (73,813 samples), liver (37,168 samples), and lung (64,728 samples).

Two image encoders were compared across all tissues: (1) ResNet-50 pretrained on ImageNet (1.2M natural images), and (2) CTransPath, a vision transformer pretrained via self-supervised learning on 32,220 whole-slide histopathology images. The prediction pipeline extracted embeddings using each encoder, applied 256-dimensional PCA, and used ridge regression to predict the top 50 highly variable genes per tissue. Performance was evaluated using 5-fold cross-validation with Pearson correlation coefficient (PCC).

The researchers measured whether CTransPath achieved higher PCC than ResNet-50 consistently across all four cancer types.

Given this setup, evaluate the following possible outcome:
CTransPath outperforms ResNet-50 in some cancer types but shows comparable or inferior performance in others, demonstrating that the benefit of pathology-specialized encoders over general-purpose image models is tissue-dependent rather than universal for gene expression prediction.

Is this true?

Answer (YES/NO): NO